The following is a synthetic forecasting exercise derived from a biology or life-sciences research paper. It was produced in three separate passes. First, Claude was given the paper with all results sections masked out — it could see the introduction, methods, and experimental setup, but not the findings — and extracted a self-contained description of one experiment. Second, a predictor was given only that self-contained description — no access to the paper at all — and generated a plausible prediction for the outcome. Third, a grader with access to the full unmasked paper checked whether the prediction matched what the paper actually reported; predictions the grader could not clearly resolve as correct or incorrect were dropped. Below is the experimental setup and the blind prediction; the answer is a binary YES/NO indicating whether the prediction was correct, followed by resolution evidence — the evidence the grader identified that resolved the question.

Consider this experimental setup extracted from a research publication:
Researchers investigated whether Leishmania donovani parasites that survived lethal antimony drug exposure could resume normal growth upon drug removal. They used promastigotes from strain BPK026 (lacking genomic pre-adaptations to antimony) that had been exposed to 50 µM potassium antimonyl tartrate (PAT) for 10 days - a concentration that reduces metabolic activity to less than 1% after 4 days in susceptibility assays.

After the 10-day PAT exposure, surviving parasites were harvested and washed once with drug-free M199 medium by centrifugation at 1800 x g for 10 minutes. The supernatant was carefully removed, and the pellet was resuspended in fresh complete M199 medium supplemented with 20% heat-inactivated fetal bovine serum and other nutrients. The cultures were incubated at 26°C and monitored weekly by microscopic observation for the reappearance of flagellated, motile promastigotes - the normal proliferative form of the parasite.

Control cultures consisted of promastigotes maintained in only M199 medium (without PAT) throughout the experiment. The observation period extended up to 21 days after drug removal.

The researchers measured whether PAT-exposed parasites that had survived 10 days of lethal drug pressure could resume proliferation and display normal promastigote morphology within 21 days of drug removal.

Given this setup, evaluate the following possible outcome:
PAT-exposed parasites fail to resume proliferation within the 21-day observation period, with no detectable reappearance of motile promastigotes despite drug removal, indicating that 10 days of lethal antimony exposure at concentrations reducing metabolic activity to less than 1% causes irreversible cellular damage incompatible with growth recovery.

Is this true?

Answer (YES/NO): NO